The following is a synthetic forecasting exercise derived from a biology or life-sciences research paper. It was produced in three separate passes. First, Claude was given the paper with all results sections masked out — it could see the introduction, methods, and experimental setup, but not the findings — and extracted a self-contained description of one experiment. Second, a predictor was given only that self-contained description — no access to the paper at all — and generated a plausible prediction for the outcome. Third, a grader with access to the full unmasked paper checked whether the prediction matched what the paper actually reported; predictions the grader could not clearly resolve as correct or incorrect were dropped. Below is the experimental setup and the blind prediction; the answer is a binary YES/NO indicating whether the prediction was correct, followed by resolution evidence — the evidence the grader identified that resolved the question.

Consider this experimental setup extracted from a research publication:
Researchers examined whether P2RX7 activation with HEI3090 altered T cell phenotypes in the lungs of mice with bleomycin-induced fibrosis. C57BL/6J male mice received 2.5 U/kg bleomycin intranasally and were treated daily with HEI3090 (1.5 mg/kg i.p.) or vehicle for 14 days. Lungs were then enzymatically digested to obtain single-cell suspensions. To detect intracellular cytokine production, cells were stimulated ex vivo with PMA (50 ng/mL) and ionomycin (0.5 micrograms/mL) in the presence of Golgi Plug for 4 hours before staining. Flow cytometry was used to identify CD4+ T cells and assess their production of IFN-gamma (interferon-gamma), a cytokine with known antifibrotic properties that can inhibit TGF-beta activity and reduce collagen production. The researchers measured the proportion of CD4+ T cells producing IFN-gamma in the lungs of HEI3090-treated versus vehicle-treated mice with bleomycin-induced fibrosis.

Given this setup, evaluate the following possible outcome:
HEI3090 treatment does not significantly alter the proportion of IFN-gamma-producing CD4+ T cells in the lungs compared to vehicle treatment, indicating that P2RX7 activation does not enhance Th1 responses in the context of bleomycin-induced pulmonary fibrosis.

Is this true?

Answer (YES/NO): YES